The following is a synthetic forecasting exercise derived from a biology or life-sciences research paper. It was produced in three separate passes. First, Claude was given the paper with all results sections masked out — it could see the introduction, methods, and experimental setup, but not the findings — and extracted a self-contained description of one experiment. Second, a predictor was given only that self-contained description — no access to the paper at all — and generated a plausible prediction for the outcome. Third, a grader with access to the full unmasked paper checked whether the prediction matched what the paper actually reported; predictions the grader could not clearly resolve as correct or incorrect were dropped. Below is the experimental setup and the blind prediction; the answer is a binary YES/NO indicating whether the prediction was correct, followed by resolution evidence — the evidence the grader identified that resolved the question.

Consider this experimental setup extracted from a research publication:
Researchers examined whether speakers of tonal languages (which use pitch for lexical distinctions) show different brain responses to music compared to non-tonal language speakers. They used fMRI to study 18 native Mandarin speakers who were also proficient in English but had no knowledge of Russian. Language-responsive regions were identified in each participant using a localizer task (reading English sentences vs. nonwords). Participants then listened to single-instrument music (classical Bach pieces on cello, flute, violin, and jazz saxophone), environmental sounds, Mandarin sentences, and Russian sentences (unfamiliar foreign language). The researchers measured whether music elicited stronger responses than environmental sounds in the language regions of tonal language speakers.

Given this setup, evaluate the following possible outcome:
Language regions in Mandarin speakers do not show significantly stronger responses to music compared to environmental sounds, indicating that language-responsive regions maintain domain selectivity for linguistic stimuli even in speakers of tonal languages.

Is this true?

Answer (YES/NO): YES